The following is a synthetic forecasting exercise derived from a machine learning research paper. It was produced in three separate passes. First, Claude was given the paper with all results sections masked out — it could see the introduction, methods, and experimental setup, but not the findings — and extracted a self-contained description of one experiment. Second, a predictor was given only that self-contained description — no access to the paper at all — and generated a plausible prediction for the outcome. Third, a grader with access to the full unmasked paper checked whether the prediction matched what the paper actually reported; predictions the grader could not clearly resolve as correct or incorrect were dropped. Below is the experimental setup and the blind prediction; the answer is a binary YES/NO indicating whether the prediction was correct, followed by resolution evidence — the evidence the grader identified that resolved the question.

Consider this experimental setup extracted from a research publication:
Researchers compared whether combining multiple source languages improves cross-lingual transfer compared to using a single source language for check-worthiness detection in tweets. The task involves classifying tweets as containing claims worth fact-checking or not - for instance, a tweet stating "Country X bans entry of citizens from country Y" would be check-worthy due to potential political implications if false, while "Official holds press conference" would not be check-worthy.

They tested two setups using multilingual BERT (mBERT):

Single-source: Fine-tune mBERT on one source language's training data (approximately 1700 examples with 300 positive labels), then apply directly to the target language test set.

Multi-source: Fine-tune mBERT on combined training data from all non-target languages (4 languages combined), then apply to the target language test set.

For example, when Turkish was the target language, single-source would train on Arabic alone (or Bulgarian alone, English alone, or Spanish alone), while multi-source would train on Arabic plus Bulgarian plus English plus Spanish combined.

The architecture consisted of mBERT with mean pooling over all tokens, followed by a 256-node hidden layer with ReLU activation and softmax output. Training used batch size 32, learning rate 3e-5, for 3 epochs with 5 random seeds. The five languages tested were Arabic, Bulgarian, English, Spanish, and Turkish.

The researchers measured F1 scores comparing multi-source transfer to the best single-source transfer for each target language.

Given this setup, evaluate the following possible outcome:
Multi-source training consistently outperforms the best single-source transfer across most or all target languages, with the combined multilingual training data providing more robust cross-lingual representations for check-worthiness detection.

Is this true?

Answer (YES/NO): NO